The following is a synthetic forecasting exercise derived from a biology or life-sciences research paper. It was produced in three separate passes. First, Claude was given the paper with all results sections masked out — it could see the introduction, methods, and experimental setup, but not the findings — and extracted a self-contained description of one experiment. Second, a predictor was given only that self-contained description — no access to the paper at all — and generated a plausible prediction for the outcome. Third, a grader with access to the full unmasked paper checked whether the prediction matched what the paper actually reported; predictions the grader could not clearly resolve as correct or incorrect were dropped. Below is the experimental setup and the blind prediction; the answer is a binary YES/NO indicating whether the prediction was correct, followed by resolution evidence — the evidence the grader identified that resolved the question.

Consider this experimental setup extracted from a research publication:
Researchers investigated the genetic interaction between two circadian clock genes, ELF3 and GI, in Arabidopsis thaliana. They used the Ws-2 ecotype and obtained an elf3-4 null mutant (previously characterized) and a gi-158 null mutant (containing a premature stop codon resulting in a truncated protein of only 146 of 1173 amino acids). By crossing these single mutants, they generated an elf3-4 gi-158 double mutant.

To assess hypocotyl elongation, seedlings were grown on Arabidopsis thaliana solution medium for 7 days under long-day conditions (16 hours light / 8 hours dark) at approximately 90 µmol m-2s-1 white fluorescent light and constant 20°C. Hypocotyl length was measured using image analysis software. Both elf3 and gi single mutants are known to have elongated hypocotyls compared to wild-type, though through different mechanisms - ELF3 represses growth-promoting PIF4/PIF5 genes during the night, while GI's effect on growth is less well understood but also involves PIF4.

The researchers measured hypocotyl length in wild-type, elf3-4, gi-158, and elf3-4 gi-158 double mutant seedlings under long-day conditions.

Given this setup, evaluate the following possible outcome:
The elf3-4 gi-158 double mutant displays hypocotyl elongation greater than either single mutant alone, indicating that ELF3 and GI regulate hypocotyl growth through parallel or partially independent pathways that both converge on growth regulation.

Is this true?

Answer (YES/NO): YES